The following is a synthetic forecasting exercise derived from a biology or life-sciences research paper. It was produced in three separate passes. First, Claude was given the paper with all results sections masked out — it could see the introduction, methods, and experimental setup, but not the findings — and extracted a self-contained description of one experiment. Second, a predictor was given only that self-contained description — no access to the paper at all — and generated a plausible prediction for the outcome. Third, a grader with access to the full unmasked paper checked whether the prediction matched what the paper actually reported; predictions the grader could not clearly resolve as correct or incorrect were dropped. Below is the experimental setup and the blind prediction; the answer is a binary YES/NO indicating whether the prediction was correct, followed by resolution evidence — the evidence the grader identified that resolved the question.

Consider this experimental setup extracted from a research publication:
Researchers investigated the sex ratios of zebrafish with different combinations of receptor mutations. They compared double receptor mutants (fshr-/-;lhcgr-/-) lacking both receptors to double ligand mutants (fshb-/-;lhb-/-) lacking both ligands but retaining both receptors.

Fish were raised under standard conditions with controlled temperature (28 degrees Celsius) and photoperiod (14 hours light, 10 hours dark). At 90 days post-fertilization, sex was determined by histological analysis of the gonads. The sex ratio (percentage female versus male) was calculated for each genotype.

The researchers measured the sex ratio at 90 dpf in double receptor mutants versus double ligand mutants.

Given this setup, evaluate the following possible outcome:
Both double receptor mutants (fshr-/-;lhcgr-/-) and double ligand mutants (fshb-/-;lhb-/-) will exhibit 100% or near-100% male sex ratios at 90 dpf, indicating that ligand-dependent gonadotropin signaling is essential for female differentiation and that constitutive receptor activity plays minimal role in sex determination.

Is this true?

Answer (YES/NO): NO